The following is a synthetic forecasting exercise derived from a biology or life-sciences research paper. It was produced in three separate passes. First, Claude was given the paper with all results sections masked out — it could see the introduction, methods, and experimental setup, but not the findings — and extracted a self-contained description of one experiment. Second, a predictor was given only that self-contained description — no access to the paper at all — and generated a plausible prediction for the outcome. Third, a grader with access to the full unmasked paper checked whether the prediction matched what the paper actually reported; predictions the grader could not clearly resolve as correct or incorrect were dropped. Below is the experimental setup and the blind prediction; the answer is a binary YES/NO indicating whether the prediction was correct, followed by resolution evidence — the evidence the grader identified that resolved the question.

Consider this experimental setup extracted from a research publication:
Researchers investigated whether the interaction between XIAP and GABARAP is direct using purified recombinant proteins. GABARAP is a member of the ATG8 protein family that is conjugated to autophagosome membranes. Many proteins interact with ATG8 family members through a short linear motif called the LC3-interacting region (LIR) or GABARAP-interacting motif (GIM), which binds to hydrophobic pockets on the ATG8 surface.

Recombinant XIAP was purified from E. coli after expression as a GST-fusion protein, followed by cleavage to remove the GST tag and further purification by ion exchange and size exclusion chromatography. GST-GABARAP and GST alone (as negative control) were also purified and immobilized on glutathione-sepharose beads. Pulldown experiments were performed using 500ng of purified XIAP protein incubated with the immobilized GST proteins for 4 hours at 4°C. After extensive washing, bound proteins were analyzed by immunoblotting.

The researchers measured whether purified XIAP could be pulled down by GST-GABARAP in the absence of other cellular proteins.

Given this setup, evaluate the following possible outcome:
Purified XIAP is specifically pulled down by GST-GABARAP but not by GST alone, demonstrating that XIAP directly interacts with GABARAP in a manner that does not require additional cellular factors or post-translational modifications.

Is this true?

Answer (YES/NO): YES